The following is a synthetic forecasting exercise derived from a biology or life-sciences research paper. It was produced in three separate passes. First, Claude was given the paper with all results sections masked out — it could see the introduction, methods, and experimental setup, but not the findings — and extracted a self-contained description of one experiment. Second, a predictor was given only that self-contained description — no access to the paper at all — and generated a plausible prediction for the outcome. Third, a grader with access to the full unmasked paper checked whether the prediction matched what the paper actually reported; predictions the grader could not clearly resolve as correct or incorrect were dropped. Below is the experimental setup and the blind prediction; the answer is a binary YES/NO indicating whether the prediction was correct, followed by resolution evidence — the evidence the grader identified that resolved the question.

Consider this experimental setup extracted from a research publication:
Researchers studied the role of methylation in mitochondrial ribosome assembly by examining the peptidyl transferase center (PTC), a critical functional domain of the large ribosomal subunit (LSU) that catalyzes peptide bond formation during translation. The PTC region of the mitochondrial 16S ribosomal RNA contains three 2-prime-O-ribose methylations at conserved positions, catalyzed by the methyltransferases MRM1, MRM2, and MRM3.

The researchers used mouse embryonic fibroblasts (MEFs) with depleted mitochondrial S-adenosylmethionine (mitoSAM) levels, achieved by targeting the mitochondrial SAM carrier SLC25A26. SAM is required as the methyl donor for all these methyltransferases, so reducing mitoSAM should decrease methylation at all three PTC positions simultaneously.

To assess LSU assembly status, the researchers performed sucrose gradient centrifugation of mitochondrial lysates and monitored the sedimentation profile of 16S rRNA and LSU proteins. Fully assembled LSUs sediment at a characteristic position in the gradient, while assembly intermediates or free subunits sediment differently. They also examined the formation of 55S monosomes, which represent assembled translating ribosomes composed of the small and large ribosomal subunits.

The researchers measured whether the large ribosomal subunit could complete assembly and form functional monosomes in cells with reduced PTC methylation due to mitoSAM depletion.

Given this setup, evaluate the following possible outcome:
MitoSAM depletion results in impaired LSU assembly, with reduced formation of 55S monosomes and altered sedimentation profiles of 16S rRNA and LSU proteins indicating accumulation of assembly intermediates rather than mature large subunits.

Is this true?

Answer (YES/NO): NO